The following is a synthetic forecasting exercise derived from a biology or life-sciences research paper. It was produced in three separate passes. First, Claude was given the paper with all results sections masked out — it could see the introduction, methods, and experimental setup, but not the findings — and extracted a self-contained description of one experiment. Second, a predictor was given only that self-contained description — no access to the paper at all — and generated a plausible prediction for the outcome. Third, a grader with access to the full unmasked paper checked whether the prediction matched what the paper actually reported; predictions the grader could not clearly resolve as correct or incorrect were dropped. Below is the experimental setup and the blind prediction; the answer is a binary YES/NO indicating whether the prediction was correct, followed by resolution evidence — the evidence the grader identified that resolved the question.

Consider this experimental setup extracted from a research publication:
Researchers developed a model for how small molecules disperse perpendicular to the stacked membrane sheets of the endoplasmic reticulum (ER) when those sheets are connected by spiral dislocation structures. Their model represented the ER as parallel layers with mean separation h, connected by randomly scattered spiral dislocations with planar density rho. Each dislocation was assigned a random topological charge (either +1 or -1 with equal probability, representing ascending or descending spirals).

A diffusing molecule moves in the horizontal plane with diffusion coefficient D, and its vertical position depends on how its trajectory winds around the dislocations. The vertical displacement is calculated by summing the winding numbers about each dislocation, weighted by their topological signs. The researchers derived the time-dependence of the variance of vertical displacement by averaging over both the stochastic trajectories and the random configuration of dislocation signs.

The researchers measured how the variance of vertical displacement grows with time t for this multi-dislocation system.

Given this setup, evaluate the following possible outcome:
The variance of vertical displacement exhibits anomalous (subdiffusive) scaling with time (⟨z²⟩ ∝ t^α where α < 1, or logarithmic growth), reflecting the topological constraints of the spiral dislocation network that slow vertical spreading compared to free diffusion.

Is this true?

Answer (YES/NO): NO